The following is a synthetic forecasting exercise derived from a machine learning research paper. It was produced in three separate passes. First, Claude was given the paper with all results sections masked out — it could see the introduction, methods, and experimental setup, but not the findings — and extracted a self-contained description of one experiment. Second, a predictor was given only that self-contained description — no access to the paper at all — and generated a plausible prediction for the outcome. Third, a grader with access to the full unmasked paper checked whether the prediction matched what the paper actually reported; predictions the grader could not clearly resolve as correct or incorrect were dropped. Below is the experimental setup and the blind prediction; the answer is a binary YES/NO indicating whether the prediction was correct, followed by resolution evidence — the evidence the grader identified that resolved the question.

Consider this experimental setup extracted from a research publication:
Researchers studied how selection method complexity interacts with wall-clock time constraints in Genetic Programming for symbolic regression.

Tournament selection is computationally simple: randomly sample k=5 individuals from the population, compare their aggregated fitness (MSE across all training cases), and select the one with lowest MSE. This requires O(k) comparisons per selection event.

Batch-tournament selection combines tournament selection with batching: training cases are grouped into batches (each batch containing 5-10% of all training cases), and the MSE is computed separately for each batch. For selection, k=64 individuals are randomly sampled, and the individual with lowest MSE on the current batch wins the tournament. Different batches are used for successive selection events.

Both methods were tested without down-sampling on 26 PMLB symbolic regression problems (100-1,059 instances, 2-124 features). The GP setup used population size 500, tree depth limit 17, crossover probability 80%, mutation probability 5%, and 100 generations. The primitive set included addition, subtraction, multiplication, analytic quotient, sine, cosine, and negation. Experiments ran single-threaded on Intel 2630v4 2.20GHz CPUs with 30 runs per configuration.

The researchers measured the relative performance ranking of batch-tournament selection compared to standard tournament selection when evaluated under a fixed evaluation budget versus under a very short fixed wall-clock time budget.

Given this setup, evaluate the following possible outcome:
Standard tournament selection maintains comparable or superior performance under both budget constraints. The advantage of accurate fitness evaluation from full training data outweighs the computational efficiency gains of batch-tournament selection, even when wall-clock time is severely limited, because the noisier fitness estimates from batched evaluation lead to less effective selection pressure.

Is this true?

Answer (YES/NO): NO